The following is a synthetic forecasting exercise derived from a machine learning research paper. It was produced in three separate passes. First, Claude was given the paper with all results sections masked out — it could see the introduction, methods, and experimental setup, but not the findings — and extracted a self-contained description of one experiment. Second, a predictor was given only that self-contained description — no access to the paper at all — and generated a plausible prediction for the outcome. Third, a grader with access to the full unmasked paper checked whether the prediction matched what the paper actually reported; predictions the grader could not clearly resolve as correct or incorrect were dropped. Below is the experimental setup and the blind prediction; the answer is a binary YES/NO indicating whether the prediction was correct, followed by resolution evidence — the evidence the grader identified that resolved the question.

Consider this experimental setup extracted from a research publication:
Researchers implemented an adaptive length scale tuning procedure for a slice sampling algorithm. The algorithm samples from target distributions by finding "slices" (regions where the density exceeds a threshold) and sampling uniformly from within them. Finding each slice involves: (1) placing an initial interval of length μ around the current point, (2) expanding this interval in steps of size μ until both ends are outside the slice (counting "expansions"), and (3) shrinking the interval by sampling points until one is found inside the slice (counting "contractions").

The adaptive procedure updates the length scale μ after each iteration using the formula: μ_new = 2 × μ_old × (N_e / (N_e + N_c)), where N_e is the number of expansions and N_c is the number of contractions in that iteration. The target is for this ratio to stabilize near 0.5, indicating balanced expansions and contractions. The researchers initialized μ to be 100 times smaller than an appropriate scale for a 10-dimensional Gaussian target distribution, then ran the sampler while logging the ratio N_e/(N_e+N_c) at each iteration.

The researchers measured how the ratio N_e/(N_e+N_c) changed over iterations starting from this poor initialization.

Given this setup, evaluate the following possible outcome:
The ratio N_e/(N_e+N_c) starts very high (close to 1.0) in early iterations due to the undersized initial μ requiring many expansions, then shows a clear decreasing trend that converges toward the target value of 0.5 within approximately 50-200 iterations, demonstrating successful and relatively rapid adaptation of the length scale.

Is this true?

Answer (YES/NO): NO